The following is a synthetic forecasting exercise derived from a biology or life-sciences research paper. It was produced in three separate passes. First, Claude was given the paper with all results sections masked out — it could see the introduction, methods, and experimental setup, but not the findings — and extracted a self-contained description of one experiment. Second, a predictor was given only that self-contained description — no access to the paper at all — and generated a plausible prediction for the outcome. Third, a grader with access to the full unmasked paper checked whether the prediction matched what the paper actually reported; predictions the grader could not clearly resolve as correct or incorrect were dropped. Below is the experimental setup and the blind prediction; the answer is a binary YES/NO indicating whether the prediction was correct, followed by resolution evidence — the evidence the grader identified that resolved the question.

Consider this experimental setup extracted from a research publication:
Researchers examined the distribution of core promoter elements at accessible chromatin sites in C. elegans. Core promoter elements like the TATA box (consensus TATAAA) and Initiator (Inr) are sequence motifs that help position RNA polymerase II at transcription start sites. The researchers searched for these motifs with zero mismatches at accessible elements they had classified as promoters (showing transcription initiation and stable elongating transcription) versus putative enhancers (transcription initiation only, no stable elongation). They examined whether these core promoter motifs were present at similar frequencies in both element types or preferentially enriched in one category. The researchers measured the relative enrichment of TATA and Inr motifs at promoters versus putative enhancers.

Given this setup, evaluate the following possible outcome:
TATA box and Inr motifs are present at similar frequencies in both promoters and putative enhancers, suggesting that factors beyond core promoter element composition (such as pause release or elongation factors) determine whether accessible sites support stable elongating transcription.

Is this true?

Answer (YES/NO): NO